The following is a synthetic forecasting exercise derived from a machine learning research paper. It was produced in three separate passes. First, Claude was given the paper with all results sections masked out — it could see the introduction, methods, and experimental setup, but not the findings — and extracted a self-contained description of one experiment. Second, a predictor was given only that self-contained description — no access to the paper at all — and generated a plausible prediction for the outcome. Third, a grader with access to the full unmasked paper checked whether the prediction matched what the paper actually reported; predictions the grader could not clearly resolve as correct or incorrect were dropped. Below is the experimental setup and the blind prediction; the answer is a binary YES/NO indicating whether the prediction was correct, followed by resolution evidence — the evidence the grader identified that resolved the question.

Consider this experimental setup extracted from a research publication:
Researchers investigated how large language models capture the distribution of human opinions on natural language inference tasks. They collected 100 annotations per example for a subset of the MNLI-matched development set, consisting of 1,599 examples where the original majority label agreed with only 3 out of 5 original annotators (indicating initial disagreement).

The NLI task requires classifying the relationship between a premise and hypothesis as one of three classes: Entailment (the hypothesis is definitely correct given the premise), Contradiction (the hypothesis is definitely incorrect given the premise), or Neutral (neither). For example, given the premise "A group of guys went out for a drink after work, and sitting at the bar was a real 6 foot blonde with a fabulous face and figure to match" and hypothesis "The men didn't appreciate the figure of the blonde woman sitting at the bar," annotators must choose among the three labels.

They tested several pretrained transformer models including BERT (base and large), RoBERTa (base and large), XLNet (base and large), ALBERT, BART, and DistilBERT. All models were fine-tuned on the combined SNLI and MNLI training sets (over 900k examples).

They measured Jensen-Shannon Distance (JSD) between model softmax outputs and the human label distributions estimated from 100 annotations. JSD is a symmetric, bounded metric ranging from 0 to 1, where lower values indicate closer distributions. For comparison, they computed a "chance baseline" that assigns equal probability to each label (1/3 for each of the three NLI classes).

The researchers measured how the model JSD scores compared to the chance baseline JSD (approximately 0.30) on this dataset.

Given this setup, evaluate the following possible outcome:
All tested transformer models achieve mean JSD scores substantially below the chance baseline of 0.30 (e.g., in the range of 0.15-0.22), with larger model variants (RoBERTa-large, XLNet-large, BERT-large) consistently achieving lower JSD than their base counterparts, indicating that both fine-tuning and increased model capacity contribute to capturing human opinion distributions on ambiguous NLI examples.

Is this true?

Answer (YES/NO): NO